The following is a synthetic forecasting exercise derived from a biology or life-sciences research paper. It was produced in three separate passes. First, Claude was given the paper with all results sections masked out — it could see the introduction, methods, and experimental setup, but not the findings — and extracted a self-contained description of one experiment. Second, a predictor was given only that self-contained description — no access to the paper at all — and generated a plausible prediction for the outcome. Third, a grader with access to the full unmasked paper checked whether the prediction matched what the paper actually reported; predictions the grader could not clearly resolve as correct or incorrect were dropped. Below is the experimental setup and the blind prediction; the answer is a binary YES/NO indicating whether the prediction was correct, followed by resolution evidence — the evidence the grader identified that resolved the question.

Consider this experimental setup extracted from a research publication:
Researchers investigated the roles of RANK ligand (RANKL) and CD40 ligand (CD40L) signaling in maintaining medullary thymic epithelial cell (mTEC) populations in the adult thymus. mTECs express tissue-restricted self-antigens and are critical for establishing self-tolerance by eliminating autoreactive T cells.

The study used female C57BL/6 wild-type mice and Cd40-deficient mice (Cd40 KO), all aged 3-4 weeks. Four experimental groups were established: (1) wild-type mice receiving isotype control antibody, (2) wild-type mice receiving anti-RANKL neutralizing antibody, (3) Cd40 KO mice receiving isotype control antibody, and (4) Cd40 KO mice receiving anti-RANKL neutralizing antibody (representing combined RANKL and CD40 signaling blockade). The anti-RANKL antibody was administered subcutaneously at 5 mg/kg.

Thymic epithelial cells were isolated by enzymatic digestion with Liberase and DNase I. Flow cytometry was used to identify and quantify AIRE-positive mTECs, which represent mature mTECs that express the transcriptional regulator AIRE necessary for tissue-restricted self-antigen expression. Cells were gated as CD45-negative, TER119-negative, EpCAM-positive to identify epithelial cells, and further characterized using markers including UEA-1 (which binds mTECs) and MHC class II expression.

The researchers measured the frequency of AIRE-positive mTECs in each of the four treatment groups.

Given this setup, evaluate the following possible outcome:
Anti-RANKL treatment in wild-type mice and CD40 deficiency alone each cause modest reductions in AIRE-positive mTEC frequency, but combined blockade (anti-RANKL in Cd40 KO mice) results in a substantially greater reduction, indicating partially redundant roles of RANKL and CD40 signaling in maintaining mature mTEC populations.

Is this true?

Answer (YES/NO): YES